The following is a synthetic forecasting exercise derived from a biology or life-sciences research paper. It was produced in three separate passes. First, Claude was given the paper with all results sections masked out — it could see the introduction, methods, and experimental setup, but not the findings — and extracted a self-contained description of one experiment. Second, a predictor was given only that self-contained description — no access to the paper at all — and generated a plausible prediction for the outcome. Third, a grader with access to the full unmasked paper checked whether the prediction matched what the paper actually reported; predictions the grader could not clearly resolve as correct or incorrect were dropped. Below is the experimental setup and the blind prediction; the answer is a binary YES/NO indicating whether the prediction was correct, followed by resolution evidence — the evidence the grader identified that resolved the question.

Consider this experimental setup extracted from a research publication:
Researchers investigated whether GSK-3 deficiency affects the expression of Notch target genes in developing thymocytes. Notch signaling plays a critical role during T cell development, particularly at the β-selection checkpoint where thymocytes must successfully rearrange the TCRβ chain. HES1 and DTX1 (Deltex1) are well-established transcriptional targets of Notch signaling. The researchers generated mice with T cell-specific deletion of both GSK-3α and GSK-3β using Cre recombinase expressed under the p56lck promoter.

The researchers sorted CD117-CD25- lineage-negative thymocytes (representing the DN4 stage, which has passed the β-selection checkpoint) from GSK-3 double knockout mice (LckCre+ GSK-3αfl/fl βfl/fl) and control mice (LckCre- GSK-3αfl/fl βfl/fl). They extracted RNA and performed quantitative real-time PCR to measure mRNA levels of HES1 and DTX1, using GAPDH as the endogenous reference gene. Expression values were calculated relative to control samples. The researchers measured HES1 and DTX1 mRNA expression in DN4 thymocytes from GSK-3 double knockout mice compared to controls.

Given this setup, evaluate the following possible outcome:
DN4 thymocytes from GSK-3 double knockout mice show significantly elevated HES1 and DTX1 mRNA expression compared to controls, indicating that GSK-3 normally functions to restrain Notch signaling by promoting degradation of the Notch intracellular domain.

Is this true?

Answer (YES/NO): NO